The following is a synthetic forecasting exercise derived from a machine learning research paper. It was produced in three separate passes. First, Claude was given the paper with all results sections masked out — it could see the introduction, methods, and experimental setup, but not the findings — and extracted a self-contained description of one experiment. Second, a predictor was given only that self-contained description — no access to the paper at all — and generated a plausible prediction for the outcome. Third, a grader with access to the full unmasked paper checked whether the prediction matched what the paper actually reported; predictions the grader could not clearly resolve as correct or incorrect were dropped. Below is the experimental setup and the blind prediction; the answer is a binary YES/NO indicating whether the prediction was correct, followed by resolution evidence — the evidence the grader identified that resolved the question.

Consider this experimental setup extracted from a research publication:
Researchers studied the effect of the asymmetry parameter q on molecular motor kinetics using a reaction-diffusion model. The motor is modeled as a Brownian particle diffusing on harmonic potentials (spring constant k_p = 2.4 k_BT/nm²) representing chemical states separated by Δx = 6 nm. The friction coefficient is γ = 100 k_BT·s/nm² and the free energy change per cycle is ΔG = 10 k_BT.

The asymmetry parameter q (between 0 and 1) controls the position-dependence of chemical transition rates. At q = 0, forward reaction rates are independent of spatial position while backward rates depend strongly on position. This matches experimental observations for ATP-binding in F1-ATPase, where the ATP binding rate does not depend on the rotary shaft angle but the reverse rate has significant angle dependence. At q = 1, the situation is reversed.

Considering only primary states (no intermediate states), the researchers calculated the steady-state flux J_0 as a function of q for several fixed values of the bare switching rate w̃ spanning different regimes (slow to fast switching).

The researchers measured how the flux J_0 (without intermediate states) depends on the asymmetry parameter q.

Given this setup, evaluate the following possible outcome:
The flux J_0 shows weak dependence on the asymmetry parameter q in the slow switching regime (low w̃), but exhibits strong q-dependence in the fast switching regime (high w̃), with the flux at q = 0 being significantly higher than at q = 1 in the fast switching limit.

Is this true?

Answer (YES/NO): NO